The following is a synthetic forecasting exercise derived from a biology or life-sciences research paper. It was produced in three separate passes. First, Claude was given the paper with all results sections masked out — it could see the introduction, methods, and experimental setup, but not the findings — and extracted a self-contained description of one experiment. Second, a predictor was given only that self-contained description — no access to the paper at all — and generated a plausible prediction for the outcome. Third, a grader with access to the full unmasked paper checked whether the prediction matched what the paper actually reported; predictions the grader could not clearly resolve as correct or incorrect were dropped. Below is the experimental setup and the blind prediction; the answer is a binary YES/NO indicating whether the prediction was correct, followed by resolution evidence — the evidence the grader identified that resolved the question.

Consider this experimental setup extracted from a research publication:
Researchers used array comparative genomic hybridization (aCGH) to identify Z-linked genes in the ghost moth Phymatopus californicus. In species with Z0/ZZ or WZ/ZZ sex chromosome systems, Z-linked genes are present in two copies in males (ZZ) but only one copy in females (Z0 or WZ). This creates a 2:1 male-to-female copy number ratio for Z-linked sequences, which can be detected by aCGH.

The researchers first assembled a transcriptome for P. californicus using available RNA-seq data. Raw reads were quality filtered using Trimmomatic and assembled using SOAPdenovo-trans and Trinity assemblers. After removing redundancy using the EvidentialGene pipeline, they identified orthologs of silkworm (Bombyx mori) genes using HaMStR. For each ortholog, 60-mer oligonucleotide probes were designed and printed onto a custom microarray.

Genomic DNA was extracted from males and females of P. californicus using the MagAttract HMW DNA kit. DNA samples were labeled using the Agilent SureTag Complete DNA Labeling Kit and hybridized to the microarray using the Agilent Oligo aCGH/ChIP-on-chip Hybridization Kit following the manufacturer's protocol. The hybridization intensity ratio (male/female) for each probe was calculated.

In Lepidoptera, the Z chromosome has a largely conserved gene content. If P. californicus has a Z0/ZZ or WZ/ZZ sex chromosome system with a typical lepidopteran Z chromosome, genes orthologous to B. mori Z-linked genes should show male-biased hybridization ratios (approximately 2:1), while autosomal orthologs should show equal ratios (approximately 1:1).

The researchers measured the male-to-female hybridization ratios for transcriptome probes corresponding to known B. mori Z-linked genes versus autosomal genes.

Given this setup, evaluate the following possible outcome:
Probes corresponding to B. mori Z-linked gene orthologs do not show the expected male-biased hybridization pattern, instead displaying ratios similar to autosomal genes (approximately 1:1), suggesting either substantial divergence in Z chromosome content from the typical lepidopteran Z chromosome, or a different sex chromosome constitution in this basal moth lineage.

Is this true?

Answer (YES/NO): NO